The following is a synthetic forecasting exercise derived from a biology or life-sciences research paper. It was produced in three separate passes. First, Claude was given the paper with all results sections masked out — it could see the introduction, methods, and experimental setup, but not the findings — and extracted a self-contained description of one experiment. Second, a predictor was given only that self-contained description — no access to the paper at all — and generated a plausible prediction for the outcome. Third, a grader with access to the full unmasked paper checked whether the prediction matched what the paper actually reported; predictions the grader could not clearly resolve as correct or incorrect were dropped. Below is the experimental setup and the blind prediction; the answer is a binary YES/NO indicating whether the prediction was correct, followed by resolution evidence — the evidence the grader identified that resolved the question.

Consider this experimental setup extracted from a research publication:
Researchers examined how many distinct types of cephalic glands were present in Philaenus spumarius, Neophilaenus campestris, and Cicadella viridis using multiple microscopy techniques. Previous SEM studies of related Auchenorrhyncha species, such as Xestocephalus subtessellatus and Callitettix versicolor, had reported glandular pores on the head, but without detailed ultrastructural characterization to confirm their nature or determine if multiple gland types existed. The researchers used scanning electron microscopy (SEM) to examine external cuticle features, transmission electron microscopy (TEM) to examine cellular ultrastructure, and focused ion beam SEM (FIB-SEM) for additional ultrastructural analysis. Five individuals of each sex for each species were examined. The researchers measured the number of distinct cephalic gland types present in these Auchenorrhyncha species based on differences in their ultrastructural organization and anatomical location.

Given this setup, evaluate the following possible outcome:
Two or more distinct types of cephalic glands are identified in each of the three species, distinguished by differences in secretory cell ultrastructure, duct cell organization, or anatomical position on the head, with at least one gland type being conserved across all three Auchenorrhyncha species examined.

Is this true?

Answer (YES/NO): NO